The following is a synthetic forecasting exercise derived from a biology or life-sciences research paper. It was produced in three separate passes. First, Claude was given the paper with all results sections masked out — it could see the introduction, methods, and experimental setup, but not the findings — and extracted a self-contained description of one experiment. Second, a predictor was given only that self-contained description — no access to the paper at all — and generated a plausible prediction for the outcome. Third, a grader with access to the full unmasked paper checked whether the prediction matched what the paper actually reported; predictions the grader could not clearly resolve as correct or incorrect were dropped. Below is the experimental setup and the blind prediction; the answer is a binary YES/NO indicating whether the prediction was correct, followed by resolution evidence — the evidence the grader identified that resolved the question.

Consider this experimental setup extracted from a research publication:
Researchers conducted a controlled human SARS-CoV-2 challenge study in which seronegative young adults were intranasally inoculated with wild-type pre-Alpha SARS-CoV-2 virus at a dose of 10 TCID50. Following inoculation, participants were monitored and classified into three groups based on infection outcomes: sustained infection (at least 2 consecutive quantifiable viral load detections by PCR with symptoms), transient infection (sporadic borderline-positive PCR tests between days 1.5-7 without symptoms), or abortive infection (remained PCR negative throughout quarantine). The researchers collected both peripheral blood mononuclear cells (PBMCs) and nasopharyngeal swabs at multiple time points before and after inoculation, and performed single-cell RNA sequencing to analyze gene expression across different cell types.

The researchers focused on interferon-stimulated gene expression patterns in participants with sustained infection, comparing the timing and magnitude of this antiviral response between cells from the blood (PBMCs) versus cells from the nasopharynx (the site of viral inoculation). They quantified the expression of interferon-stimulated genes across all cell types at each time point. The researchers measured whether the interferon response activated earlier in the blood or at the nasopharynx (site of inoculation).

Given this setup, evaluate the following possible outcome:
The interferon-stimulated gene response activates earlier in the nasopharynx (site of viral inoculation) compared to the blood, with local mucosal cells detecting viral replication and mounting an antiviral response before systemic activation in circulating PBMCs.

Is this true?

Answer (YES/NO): NO